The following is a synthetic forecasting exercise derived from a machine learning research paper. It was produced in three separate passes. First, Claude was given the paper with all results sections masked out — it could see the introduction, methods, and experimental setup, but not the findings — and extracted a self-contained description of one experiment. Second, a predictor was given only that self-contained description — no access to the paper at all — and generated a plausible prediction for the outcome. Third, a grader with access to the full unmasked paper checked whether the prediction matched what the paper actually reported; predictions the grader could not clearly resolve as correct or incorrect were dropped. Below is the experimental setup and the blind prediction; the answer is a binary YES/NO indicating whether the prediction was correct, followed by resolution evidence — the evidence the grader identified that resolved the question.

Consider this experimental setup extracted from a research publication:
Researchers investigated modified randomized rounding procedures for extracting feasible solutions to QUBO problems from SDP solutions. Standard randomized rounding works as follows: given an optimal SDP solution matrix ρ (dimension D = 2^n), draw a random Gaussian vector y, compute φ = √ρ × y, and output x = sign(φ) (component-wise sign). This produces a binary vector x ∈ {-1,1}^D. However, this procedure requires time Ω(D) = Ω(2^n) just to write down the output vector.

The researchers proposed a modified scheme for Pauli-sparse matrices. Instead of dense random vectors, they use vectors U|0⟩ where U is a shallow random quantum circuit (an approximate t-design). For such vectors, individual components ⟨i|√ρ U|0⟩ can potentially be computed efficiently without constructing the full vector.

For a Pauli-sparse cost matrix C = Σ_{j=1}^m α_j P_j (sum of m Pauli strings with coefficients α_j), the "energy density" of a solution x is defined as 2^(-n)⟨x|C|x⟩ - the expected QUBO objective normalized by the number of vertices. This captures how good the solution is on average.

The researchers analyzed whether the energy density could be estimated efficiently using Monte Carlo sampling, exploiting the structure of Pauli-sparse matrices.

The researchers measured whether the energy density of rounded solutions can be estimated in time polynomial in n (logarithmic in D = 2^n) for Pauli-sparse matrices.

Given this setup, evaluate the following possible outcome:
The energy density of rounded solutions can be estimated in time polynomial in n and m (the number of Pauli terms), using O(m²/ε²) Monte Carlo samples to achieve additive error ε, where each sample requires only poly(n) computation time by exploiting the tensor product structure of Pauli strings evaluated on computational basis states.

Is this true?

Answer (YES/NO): NO